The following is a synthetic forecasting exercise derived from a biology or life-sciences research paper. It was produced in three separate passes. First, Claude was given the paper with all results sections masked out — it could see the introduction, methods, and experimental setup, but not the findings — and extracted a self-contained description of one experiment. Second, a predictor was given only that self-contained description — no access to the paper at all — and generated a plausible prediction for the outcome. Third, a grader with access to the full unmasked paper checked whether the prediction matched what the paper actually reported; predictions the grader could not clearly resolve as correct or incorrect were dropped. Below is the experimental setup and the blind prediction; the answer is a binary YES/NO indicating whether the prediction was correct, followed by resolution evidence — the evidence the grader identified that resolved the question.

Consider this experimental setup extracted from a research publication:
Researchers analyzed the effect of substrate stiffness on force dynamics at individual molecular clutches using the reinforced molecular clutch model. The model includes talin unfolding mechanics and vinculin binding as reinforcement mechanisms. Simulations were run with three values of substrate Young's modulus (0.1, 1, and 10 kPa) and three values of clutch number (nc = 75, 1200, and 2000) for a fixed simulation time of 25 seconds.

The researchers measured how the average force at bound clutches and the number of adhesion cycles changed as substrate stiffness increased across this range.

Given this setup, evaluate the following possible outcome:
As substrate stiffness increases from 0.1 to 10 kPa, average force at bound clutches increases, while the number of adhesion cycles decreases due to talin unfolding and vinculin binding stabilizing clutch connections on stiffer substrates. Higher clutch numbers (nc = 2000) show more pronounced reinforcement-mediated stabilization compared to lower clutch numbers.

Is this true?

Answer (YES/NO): NO